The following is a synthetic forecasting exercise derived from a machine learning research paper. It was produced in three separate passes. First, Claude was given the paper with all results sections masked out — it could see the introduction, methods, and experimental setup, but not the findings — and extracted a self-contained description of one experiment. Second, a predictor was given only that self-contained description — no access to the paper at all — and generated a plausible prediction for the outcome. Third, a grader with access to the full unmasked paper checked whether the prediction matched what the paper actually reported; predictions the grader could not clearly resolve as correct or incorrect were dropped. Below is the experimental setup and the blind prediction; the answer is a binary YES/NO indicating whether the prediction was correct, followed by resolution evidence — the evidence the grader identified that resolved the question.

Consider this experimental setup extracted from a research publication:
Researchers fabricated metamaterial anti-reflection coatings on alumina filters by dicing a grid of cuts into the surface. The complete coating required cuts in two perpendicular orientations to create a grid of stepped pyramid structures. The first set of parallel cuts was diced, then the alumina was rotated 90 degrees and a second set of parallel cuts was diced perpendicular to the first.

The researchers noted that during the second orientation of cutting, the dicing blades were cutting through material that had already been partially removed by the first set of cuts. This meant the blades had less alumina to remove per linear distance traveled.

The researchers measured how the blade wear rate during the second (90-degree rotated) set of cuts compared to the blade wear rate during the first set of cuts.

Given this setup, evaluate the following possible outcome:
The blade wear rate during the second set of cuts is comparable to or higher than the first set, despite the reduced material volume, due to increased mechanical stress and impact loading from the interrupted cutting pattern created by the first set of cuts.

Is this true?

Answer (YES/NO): NO